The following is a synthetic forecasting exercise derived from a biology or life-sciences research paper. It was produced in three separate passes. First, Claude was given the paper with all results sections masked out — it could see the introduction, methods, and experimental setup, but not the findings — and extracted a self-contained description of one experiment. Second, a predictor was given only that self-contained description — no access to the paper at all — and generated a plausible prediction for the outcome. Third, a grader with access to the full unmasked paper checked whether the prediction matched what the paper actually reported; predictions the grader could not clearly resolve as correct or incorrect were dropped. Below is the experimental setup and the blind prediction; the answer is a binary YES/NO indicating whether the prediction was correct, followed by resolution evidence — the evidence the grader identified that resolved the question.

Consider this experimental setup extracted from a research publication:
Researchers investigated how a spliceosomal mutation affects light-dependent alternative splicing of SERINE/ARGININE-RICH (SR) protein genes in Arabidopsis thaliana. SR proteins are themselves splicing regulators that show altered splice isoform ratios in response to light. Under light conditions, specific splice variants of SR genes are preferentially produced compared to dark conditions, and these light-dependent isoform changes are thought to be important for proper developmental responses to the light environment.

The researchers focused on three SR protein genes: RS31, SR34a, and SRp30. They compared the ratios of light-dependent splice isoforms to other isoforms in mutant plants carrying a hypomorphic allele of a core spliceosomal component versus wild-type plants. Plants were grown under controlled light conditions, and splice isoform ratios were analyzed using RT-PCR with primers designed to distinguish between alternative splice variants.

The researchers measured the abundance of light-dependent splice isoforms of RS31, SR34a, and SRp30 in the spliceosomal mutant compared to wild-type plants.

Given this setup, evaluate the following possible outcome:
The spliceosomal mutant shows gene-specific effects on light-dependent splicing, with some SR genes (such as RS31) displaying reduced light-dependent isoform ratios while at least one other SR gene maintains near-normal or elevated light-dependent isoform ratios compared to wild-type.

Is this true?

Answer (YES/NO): NO